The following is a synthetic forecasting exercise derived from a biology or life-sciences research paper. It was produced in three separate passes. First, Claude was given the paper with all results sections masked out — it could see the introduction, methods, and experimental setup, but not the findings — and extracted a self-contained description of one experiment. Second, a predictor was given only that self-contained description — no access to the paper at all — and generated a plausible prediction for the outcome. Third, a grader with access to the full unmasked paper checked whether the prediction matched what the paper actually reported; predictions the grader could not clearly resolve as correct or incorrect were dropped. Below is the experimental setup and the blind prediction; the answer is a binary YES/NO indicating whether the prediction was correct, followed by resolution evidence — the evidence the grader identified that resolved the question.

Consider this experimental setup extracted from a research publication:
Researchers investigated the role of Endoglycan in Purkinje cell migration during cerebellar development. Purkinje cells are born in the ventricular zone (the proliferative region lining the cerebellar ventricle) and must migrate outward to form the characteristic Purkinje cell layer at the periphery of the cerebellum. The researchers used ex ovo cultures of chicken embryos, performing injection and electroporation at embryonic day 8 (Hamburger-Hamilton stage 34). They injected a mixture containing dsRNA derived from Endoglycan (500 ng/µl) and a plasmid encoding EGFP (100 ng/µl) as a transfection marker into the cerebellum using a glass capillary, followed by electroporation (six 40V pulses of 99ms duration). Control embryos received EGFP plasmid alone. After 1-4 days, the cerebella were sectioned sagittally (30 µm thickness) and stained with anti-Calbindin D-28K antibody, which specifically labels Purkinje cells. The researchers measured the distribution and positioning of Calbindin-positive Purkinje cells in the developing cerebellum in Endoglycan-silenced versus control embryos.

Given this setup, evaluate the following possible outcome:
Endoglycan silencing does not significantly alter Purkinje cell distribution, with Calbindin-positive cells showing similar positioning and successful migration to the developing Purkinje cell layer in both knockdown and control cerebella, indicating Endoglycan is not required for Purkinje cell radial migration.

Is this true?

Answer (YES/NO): NO